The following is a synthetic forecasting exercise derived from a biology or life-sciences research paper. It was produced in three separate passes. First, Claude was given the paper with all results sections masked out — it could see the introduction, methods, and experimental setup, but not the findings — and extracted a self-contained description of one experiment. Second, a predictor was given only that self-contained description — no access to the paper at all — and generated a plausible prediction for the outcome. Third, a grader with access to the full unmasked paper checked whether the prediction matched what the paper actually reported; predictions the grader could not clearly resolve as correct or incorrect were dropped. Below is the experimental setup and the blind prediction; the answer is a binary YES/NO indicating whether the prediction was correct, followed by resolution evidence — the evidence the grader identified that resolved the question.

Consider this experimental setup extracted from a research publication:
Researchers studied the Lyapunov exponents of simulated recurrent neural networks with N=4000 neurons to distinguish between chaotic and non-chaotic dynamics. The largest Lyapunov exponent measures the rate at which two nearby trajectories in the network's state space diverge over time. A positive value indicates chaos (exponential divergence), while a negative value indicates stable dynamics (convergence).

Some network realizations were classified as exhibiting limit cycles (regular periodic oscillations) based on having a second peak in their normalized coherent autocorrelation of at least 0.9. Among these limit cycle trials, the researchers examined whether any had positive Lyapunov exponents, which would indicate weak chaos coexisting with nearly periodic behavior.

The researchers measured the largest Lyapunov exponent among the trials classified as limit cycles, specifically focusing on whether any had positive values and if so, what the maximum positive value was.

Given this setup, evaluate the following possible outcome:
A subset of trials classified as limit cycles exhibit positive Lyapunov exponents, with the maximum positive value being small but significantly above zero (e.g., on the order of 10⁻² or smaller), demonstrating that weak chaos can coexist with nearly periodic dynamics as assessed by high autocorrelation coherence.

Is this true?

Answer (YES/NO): YES